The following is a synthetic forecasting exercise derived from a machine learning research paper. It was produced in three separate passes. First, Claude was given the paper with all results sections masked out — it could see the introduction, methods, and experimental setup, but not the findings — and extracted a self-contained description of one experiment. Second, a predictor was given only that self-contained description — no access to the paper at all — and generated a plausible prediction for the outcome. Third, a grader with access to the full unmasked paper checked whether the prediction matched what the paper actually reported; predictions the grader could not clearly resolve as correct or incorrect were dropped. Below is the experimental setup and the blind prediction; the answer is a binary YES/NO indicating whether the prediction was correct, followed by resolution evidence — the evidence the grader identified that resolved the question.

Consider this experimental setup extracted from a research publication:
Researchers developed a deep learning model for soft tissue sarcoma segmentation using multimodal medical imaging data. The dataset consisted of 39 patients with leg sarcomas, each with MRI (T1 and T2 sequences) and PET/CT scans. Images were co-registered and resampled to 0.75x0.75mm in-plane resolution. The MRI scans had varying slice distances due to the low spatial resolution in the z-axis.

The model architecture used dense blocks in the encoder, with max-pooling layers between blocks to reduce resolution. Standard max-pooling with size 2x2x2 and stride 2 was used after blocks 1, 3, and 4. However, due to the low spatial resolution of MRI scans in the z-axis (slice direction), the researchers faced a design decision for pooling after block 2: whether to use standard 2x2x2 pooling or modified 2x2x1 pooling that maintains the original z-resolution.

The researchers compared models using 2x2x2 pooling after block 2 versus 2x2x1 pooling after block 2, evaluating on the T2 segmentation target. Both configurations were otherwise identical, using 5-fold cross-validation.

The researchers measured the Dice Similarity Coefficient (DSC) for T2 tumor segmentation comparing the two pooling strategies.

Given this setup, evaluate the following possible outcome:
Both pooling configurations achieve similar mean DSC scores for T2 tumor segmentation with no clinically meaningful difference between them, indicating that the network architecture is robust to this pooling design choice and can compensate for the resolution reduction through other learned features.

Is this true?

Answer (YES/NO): NO